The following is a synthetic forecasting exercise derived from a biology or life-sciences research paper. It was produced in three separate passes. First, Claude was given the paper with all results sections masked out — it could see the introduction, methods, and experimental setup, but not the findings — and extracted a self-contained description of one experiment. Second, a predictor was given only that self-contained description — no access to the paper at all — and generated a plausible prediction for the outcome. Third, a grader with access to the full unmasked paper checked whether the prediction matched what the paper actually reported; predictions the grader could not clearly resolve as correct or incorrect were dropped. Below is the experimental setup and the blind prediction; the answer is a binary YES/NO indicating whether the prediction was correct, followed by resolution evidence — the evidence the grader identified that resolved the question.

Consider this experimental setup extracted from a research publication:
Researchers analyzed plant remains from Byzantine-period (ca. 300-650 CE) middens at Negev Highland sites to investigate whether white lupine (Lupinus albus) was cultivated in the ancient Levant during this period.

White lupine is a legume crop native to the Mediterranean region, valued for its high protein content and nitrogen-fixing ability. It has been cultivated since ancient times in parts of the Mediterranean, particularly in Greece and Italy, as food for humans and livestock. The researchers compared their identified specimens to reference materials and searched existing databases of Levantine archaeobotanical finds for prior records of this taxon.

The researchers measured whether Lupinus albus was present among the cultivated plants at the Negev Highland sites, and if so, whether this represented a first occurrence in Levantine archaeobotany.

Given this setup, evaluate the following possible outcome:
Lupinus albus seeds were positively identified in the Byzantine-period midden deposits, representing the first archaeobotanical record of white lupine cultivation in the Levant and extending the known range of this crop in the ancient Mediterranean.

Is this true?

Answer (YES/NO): NO